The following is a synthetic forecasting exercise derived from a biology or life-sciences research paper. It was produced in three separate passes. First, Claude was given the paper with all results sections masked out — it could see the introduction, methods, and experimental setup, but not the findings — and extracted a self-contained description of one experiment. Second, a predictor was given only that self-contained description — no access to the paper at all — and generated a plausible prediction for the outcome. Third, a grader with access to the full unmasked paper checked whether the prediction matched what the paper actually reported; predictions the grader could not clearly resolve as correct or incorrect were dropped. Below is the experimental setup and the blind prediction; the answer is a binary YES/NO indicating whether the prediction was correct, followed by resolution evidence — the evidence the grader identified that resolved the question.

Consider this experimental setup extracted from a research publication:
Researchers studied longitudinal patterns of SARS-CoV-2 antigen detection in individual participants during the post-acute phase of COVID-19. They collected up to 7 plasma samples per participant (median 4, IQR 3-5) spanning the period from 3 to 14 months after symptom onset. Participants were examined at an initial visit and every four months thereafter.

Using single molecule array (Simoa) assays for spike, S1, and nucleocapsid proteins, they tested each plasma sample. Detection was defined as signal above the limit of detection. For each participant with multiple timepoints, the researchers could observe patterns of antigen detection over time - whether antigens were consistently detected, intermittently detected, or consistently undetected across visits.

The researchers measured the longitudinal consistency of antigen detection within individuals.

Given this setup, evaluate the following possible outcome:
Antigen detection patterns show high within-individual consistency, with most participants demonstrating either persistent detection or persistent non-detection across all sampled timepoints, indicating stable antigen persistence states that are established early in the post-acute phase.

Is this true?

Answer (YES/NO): NO